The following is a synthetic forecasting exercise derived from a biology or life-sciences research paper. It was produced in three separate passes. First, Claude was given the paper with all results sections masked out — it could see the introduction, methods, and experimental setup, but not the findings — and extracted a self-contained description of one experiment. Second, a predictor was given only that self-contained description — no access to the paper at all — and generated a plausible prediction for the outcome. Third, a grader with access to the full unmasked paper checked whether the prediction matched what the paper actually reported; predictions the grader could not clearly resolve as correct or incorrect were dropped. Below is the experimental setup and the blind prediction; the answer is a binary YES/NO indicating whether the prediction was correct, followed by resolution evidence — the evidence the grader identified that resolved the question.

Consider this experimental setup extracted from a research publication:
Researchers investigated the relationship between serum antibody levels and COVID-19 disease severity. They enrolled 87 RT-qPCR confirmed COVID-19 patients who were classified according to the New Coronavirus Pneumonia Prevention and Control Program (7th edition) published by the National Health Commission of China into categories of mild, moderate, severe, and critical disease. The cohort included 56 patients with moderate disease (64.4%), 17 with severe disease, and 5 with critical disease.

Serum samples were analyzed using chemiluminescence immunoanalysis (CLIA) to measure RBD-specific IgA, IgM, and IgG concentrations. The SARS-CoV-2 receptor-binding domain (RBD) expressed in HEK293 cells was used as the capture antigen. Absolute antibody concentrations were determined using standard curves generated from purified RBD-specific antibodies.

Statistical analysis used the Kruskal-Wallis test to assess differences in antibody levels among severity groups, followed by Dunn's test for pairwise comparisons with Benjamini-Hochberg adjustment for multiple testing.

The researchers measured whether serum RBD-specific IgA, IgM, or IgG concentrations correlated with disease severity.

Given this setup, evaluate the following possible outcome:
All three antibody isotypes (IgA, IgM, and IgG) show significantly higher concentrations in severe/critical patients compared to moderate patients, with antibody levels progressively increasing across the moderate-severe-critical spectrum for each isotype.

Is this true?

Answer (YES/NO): NO